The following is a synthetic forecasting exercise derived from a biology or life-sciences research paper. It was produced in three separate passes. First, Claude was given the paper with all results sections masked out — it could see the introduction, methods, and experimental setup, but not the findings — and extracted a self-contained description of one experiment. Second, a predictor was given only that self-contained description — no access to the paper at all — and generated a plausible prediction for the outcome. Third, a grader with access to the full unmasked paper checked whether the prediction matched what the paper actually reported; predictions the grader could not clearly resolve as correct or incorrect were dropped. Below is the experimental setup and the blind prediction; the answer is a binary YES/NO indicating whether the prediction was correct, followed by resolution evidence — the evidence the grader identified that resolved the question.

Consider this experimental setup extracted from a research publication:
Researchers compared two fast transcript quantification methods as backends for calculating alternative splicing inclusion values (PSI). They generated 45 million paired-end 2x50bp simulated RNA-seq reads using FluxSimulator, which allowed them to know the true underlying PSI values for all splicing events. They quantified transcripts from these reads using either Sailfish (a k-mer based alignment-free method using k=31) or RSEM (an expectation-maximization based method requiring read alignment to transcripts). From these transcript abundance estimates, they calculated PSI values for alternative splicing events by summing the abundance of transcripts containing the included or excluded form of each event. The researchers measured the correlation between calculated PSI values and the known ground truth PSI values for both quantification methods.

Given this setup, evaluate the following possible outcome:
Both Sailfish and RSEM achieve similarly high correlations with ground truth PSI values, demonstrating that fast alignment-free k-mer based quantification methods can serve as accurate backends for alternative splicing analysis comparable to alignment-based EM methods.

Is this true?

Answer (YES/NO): YES